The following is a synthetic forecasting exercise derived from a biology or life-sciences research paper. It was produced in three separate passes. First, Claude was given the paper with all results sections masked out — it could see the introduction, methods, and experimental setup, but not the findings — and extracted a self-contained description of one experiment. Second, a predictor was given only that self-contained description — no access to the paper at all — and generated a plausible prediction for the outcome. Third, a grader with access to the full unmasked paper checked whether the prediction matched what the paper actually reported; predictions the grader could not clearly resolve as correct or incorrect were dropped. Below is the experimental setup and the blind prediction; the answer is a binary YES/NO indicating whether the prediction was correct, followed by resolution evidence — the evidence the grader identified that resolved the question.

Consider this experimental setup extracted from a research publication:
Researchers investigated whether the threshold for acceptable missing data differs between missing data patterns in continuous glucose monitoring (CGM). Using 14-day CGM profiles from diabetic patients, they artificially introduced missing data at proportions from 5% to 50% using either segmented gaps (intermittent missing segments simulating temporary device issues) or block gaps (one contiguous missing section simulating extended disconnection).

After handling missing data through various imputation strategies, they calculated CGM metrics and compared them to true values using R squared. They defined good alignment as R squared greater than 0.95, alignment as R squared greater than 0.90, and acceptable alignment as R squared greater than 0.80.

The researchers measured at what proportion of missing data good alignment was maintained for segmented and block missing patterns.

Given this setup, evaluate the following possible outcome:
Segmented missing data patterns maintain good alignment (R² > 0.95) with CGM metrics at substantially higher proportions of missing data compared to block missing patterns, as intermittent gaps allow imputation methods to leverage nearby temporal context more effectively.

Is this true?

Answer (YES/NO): NO